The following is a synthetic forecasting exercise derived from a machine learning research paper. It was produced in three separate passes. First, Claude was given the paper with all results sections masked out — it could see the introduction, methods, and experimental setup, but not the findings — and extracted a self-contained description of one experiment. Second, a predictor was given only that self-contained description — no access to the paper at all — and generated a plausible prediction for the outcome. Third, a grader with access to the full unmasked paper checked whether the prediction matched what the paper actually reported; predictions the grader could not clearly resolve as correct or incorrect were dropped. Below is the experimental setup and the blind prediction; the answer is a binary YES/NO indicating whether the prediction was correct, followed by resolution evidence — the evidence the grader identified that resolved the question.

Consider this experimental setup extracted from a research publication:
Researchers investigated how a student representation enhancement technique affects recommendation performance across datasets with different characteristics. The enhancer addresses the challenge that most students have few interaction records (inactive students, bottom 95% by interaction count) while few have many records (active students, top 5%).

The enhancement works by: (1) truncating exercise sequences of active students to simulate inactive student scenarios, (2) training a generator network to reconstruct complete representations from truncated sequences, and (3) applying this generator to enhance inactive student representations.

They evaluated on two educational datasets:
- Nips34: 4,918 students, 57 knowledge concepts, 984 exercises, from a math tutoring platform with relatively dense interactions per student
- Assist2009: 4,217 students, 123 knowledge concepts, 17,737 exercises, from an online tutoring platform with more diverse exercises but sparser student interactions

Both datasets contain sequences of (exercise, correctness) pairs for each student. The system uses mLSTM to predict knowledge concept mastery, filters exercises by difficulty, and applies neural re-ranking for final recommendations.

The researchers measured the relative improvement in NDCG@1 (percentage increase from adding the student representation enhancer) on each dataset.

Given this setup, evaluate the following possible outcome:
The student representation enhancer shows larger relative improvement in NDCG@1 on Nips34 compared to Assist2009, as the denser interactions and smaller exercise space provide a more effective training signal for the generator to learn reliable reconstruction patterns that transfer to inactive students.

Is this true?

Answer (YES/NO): YES